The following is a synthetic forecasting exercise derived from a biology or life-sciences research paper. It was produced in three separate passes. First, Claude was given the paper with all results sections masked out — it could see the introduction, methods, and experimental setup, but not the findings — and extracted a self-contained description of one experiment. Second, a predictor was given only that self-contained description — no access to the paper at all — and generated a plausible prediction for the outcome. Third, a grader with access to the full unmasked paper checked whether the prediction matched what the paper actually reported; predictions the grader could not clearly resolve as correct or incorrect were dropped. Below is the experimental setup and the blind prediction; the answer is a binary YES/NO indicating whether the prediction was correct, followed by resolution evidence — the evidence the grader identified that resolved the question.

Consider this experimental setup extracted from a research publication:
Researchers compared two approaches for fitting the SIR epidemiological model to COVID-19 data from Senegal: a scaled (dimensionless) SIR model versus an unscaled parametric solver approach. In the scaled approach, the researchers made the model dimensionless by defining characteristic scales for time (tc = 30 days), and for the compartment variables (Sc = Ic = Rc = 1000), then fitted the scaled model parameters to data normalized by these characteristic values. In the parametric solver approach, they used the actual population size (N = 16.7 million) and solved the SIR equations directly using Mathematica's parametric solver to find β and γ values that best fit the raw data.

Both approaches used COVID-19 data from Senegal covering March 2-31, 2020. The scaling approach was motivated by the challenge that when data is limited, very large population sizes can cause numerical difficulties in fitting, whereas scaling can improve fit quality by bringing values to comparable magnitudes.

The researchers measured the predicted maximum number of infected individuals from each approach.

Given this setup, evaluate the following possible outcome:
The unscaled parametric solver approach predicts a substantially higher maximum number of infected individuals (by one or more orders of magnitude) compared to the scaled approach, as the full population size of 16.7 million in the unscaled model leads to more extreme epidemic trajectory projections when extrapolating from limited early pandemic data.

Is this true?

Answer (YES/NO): NO